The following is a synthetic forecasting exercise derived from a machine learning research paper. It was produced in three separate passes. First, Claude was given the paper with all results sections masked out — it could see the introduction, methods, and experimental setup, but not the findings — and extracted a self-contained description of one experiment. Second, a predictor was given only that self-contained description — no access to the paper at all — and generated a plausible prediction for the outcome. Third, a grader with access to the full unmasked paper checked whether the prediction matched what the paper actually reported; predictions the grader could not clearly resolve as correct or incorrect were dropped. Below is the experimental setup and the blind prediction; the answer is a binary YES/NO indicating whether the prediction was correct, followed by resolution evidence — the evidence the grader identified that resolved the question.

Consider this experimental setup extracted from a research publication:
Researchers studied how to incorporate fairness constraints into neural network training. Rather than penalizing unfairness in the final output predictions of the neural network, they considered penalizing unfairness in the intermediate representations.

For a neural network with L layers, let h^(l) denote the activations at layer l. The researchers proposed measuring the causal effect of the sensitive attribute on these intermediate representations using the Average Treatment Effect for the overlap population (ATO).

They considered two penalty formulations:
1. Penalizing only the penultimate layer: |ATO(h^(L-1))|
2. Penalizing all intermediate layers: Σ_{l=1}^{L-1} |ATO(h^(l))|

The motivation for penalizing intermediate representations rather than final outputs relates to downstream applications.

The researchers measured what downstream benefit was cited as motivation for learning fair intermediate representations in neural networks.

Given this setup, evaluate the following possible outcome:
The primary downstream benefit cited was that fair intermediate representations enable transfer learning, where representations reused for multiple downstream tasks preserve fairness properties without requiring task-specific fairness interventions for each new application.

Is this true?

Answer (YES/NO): YES